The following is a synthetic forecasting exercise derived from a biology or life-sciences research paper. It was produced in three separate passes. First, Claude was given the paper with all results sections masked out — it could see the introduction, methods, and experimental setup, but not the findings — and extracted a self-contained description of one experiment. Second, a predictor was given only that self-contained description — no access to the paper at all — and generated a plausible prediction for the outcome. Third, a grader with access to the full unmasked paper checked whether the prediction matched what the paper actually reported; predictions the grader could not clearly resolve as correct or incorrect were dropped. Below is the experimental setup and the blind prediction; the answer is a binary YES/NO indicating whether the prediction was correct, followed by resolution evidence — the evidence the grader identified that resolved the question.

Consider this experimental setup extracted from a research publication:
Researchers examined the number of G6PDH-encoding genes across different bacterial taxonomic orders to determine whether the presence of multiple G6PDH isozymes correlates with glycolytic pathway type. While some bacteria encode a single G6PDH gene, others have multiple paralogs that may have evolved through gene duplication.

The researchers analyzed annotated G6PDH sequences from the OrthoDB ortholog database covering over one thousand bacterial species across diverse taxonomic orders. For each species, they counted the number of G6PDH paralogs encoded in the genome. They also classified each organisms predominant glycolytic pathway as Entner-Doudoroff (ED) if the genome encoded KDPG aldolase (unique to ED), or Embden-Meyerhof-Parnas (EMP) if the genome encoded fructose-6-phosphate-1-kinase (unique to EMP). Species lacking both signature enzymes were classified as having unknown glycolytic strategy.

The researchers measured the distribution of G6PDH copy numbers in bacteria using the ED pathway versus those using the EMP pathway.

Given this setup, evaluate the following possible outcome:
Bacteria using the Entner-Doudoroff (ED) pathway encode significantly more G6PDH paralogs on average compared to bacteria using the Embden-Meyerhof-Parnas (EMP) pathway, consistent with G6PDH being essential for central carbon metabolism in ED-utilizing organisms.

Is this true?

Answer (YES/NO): YES